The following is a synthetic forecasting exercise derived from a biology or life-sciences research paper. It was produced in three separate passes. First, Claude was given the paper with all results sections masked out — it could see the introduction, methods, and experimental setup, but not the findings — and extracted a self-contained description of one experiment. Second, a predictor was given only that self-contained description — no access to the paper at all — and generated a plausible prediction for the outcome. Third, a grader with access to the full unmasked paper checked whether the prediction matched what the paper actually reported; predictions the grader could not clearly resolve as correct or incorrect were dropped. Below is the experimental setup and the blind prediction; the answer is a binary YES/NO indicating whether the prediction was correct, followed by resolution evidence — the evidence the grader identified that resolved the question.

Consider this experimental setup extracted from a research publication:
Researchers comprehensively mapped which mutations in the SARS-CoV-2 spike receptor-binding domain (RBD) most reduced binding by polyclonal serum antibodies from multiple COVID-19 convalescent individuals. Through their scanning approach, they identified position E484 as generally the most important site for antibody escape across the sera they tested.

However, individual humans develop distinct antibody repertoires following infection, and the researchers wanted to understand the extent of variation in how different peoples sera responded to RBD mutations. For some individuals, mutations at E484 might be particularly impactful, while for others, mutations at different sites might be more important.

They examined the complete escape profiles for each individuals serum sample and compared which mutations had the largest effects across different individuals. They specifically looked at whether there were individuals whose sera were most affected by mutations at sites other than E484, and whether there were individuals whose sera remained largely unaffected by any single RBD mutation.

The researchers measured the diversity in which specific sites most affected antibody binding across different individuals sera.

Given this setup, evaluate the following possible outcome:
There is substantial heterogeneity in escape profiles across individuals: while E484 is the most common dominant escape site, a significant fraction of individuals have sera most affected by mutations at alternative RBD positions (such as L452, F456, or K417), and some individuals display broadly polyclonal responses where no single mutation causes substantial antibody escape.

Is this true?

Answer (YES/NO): YES